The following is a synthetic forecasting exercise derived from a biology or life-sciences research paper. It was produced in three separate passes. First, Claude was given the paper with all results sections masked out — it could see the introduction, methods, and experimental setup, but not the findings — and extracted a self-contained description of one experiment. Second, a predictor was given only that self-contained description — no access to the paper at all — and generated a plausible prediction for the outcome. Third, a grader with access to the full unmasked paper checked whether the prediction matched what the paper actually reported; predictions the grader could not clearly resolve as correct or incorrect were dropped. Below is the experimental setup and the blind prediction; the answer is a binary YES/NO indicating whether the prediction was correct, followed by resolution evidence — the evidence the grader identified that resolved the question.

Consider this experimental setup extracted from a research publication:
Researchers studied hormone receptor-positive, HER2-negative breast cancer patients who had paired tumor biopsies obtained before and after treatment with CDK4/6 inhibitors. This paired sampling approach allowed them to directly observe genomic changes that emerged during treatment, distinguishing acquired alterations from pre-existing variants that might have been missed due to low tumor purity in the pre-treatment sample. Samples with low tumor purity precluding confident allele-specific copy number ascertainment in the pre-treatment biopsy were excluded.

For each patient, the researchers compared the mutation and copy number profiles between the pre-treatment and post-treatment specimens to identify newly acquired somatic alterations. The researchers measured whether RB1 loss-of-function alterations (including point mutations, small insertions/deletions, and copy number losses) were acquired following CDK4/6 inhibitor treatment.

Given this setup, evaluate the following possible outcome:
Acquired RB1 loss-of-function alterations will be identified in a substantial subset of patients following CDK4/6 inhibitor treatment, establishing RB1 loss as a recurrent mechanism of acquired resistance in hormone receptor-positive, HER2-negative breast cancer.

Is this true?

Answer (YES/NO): NO